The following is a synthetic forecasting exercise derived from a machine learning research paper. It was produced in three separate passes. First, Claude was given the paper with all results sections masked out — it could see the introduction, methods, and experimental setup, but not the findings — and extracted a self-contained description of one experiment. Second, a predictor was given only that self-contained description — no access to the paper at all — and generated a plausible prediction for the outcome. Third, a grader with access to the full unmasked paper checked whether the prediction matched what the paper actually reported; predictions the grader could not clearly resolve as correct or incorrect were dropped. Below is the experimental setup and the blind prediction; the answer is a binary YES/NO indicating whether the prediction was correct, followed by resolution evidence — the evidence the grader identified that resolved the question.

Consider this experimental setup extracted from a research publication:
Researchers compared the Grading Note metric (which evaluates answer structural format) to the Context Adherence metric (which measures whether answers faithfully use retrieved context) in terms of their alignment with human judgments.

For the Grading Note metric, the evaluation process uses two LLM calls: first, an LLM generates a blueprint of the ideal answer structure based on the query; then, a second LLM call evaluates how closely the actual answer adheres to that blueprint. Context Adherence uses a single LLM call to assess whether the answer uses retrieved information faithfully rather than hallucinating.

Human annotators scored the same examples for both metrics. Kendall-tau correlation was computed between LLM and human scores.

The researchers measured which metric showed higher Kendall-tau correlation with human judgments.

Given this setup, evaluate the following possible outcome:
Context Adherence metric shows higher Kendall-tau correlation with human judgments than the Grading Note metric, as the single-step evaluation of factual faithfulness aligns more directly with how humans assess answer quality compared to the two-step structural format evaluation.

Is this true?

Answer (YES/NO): YES